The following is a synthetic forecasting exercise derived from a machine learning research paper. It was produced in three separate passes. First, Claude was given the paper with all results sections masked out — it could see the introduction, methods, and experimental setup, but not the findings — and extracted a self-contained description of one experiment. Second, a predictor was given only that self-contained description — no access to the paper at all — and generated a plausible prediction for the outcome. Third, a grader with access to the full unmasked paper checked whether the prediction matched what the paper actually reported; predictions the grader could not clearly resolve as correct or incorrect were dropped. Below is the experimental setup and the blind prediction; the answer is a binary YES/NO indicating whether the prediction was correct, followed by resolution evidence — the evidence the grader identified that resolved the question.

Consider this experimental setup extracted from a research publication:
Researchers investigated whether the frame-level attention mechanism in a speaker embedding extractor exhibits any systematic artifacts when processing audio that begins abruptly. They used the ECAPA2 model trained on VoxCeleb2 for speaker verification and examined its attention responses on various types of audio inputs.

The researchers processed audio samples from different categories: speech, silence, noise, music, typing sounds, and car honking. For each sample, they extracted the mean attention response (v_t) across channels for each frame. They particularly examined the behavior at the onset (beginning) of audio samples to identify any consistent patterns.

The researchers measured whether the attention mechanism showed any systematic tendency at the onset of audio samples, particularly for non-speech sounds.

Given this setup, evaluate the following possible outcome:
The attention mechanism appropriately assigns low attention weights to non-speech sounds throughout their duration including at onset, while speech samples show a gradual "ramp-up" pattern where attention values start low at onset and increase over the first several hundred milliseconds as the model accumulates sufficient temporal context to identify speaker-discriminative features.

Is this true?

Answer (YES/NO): NO